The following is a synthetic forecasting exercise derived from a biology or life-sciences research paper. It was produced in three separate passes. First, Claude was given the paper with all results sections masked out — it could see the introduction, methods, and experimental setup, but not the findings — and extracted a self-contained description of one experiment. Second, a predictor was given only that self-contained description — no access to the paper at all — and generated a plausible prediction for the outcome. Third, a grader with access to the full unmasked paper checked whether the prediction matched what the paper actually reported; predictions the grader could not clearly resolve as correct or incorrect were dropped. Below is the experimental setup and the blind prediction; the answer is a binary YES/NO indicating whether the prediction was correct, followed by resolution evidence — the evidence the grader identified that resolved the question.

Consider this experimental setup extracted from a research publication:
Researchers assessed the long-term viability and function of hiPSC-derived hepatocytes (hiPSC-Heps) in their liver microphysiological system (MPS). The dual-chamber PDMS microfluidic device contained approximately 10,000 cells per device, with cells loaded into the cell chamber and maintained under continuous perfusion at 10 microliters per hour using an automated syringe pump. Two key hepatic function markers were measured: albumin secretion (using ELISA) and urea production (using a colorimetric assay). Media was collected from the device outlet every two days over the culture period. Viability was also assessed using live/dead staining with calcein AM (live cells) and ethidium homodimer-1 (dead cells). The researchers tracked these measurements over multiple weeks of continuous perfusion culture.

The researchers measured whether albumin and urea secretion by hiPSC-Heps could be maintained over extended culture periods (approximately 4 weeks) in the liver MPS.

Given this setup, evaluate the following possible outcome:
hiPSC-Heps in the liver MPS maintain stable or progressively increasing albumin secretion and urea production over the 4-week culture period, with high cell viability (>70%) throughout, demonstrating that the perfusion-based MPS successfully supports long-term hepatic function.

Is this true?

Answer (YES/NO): NO